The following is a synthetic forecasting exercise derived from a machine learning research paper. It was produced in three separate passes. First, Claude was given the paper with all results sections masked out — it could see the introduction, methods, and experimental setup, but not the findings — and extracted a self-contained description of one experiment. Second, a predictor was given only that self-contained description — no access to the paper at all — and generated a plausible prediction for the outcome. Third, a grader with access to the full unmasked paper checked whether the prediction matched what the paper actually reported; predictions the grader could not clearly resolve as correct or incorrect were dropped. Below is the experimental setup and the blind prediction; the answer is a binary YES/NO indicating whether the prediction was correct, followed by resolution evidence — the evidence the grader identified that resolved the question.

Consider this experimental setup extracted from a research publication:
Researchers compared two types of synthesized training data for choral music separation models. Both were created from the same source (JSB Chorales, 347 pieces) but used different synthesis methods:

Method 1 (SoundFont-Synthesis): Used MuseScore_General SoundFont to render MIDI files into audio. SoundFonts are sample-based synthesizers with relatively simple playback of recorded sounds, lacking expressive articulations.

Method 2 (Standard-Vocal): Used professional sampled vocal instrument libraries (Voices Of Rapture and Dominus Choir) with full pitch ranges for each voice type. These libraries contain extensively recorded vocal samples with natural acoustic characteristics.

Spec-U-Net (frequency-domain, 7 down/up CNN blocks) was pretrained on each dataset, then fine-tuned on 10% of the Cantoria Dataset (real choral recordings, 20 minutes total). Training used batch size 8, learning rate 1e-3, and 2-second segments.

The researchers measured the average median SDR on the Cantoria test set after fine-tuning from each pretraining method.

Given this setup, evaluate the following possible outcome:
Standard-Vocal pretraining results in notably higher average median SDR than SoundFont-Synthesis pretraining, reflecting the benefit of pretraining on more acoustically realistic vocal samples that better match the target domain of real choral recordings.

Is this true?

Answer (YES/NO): YES